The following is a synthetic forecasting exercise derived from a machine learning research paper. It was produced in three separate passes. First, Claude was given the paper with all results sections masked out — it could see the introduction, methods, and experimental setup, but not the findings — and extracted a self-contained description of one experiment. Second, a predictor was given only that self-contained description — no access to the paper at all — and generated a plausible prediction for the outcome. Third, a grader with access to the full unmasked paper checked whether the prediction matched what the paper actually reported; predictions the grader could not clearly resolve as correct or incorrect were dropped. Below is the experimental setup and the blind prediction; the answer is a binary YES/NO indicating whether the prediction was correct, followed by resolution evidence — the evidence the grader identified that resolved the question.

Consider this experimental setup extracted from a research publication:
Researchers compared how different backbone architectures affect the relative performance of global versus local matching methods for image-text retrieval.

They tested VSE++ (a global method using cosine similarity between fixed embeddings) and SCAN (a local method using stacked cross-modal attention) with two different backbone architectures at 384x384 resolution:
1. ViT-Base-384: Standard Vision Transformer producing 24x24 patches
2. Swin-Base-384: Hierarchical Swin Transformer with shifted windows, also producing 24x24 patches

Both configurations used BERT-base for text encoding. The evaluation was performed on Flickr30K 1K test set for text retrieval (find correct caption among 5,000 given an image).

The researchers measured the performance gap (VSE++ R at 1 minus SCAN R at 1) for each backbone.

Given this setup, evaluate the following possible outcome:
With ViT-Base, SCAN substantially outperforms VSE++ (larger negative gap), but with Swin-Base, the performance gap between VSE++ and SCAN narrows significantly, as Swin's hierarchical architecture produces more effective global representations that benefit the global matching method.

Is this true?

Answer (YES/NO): NO